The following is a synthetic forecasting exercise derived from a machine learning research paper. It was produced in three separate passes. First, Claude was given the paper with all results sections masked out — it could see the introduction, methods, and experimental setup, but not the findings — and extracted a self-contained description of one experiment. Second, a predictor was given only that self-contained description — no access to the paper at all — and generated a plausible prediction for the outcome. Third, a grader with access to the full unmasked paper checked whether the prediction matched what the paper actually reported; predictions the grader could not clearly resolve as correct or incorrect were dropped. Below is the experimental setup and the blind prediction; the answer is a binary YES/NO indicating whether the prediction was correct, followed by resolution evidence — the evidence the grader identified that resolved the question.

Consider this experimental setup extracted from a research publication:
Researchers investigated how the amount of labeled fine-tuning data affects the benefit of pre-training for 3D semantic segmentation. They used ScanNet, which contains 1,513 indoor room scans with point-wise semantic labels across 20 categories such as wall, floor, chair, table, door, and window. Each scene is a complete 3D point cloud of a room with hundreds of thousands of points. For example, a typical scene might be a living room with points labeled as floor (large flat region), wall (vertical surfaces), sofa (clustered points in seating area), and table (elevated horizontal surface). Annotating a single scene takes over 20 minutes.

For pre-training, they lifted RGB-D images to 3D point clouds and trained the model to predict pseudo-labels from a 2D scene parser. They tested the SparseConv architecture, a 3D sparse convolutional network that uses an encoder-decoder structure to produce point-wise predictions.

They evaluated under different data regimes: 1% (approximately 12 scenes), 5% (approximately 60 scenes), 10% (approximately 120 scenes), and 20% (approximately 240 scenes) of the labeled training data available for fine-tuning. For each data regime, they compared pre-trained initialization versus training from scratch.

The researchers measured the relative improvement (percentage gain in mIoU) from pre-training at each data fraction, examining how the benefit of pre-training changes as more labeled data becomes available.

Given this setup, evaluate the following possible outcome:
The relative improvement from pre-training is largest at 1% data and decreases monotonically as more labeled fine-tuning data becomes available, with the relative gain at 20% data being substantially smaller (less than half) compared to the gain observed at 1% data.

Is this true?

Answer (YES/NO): YES